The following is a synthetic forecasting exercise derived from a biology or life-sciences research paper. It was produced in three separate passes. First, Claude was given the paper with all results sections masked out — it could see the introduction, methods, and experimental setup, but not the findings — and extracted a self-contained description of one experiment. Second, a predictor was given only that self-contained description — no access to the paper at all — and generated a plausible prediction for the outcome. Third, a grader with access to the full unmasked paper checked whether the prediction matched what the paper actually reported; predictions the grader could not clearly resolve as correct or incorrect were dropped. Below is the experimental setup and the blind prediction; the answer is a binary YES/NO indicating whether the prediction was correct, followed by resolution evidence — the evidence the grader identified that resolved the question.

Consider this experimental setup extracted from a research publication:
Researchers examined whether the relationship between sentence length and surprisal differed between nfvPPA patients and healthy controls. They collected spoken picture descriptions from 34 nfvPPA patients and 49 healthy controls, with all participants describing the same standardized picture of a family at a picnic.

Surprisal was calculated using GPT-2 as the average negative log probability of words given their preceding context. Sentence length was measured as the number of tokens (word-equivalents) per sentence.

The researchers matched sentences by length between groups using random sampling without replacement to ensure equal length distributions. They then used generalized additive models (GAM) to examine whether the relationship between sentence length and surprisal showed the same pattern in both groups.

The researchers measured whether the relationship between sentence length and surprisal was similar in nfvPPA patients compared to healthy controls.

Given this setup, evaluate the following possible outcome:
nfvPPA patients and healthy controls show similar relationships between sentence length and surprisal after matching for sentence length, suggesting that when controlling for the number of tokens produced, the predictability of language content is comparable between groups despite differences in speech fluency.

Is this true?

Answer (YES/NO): YES